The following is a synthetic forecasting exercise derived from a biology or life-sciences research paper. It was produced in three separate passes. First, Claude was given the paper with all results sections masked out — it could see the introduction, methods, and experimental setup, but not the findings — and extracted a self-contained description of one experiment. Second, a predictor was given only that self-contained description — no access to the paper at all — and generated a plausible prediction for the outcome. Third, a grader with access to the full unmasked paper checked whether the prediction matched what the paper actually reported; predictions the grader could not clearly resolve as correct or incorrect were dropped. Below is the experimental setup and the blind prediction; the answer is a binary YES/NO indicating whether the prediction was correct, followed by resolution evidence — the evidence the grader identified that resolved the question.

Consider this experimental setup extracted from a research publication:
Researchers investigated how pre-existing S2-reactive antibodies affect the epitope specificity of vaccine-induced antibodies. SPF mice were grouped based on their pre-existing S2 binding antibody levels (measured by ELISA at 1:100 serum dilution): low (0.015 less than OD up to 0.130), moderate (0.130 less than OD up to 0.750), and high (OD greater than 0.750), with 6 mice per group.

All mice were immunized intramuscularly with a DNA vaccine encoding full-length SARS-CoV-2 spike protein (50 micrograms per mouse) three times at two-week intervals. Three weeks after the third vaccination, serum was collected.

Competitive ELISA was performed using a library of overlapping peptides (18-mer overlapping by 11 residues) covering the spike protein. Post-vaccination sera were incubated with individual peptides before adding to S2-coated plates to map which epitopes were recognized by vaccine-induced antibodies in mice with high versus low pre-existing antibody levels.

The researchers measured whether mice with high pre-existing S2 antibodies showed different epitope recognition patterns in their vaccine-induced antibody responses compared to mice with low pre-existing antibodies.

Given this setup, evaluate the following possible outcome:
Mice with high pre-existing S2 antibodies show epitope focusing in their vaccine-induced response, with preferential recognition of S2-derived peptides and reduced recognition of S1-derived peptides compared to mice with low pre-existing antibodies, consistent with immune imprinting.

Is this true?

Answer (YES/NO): NO